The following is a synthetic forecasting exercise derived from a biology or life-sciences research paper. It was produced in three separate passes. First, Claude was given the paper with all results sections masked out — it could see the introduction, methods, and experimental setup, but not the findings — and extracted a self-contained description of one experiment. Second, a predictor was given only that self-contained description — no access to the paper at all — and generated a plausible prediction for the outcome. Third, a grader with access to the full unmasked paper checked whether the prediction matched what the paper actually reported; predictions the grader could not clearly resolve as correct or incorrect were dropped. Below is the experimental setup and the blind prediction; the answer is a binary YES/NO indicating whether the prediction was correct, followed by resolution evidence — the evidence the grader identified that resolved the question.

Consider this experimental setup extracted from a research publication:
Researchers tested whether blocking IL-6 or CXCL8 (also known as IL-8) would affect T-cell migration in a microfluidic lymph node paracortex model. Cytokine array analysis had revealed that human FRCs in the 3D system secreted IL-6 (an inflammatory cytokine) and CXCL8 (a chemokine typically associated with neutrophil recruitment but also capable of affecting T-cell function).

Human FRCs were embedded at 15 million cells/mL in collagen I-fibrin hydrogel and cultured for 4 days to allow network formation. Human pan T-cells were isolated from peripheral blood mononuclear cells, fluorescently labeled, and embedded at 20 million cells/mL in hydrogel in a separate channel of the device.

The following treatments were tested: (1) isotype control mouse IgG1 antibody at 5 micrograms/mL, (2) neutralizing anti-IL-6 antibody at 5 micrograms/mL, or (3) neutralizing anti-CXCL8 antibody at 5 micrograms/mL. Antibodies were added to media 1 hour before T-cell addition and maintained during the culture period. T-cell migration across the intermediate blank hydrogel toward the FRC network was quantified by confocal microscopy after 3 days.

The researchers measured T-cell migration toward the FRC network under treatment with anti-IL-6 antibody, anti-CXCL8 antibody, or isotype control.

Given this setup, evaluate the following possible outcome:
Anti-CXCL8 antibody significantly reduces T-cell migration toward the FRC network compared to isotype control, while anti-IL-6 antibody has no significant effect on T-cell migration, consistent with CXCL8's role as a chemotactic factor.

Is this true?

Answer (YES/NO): NO